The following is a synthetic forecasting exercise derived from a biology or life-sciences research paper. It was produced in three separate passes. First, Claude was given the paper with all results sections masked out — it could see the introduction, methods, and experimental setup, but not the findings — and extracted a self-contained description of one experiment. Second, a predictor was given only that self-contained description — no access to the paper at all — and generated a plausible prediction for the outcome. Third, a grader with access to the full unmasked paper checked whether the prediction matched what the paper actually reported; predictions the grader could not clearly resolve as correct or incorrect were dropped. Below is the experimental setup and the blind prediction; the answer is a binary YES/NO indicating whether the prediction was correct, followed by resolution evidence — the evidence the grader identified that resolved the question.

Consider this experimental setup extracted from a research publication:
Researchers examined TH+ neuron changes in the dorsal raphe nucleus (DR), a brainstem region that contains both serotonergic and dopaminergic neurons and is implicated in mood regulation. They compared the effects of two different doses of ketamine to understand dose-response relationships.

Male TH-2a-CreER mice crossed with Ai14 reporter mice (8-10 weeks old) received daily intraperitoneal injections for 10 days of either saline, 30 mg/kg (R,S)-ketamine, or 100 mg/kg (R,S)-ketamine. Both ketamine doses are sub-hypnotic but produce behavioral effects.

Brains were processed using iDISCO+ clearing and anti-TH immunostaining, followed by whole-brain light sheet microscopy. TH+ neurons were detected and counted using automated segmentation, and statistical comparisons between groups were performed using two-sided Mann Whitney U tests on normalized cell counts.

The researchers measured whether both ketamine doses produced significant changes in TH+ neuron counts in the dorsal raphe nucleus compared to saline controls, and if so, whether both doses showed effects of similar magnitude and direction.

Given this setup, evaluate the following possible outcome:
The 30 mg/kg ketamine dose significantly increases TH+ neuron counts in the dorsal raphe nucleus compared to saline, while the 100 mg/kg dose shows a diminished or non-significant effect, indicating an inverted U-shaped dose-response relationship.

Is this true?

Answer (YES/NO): NO